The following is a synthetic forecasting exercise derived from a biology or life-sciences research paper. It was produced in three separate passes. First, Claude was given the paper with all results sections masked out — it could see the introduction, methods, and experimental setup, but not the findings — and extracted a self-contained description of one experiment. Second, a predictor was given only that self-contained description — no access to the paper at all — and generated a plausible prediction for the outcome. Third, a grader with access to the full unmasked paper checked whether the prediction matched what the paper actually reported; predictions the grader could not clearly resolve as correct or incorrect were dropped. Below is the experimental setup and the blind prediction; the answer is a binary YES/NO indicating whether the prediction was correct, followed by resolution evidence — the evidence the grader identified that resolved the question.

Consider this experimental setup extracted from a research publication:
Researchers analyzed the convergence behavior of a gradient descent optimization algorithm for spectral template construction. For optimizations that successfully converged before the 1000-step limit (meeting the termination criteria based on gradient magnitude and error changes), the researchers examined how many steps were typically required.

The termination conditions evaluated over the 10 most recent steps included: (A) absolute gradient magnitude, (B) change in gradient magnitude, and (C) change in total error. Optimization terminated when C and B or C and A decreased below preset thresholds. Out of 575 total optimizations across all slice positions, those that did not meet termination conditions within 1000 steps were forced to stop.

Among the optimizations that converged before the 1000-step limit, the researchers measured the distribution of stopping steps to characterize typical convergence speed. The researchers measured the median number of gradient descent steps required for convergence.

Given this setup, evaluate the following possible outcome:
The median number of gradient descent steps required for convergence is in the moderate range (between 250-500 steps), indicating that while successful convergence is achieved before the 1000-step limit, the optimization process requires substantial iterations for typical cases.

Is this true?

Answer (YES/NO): YES